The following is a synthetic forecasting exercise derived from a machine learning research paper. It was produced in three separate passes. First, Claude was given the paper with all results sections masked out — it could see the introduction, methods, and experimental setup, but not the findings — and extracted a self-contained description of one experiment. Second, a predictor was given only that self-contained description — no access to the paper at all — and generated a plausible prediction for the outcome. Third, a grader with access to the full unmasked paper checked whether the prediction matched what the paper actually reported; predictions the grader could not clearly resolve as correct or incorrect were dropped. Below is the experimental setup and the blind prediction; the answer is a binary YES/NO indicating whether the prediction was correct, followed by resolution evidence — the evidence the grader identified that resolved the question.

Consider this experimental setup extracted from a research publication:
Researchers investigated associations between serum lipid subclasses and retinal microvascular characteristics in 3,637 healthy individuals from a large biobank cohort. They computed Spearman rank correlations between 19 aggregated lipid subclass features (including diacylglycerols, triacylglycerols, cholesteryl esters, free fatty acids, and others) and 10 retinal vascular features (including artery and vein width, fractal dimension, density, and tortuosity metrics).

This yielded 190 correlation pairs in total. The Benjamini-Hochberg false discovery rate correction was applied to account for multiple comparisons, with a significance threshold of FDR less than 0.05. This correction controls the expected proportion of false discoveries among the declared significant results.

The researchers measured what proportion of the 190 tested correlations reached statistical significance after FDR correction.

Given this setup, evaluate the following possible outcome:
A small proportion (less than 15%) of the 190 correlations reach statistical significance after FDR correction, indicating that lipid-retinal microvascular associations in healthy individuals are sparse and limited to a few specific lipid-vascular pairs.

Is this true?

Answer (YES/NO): YES